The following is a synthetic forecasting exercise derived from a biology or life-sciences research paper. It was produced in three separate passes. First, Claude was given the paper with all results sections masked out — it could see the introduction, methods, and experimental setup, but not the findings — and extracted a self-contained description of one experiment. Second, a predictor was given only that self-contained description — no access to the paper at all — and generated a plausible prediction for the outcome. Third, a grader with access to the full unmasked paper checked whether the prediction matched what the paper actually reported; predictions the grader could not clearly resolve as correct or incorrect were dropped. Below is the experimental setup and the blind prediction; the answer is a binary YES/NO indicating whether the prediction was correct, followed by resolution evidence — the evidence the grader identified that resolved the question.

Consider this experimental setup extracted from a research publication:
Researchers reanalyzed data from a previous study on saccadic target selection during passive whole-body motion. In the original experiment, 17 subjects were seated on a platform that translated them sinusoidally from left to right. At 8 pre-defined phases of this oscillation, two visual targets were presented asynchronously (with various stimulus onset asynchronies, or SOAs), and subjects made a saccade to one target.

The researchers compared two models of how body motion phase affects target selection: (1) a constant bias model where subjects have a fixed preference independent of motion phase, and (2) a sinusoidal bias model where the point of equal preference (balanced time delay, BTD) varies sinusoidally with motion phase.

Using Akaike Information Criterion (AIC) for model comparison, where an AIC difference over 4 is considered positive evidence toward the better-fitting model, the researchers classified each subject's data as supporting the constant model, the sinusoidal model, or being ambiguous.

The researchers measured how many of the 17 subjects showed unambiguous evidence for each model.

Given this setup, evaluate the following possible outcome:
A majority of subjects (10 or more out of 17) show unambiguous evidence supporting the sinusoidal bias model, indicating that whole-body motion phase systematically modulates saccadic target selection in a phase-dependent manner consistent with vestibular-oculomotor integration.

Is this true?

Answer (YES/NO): NO